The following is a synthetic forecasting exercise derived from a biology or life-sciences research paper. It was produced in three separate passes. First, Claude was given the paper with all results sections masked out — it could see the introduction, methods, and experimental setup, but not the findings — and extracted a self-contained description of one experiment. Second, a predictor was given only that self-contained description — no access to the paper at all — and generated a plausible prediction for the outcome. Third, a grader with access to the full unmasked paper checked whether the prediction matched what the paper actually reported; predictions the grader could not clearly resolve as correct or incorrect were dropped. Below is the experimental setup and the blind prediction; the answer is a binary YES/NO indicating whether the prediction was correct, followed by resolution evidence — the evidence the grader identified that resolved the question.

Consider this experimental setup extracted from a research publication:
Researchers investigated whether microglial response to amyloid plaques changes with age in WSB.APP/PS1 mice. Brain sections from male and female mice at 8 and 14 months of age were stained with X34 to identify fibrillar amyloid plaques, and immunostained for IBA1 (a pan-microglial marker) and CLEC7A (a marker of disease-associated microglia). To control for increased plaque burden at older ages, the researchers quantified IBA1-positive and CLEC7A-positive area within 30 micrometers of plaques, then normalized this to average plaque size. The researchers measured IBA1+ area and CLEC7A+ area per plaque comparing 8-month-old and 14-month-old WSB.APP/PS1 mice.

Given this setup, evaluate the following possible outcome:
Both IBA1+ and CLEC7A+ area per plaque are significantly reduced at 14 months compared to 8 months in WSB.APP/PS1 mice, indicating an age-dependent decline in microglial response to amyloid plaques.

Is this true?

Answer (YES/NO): NO